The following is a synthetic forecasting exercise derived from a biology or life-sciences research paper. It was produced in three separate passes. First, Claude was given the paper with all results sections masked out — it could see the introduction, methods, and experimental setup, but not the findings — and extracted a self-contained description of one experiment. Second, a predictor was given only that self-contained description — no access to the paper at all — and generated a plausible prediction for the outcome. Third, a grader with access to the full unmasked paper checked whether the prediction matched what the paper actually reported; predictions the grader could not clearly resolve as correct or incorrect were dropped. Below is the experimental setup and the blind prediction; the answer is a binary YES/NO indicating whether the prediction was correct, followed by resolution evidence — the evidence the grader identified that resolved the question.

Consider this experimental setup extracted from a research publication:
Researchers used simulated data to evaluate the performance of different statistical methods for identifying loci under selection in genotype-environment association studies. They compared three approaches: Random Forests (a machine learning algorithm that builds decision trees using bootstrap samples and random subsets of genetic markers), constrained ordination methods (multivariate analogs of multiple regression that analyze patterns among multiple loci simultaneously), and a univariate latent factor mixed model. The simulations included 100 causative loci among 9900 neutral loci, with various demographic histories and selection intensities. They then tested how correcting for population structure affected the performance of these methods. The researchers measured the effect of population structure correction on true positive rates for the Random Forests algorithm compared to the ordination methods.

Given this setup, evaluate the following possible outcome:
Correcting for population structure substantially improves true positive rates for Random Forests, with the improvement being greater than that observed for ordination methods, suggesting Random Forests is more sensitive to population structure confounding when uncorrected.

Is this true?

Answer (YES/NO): NO